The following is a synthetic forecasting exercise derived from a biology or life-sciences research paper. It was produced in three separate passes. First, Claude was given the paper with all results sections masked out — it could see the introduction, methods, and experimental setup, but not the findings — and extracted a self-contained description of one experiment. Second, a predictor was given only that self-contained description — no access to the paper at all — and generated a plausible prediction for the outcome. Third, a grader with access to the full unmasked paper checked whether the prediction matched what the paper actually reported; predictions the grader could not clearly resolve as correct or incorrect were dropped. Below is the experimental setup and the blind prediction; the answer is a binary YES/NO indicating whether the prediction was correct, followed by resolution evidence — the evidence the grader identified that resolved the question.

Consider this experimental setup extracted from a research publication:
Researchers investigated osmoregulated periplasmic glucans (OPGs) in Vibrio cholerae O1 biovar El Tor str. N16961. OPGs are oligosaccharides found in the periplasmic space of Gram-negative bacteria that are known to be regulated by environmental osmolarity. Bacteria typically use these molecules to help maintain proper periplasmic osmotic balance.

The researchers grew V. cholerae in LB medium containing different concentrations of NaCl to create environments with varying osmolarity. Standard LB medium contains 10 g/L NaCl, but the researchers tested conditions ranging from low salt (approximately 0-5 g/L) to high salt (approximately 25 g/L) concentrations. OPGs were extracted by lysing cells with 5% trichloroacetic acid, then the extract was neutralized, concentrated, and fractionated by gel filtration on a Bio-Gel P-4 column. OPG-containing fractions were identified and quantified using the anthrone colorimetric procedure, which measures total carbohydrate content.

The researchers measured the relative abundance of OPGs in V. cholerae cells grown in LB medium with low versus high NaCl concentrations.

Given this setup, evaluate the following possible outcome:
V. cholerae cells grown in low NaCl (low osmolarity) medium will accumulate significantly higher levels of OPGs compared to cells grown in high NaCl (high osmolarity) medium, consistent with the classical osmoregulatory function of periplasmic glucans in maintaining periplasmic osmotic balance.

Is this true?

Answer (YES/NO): YES